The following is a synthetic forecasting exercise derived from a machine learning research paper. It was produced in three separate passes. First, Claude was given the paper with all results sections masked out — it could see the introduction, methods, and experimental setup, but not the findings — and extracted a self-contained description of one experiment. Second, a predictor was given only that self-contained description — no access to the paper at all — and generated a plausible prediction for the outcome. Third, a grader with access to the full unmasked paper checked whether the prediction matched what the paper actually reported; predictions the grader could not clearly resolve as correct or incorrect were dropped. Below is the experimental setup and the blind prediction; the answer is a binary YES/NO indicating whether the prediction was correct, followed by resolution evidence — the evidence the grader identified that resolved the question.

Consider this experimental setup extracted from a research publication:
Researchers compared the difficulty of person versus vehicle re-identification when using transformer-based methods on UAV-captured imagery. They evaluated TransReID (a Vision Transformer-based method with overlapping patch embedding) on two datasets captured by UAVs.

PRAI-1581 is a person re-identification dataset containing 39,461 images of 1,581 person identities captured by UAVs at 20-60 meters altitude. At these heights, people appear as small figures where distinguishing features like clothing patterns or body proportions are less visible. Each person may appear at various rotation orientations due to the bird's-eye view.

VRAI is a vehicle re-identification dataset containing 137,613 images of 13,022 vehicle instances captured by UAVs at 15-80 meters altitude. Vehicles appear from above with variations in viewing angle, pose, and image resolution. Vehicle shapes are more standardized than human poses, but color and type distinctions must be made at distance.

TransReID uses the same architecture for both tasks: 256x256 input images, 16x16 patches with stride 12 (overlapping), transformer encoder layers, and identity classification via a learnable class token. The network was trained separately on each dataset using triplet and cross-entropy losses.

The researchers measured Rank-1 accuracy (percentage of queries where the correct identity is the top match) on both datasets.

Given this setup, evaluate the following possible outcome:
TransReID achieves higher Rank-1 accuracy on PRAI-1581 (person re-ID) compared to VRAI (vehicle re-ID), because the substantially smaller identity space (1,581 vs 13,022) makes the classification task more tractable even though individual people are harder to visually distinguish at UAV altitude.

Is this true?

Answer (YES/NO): NO